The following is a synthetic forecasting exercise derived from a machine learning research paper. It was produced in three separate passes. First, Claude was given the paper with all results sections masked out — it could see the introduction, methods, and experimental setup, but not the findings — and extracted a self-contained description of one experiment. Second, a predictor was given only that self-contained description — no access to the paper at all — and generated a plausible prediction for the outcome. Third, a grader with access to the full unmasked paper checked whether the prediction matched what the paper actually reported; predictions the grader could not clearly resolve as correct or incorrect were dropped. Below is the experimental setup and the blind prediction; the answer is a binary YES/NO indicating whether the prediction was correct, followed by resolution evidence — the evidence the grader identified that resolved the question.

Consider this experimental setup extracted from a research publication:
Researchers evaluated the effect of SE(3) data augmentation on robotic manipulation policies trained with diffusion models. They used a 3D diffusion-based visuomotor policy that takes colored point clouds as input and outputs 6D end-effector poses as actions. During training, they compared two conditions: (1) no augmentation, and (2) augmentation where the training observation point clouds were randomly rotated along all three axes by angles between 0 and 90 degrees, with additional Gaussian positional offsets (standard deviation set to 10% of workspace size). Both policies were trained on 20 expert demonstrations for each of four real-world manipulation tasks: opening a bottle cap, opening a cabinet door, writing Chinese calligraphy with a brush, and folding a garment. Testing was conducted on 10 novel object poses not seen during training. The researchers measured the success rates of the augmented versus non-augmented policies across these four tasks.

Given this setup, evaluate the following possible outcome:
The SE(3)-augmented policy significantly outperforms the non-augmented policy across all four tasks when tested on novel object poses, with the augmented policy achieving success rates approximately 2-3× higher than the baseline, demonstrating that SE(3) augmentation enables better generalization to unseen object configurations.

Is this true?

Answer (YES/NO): NO